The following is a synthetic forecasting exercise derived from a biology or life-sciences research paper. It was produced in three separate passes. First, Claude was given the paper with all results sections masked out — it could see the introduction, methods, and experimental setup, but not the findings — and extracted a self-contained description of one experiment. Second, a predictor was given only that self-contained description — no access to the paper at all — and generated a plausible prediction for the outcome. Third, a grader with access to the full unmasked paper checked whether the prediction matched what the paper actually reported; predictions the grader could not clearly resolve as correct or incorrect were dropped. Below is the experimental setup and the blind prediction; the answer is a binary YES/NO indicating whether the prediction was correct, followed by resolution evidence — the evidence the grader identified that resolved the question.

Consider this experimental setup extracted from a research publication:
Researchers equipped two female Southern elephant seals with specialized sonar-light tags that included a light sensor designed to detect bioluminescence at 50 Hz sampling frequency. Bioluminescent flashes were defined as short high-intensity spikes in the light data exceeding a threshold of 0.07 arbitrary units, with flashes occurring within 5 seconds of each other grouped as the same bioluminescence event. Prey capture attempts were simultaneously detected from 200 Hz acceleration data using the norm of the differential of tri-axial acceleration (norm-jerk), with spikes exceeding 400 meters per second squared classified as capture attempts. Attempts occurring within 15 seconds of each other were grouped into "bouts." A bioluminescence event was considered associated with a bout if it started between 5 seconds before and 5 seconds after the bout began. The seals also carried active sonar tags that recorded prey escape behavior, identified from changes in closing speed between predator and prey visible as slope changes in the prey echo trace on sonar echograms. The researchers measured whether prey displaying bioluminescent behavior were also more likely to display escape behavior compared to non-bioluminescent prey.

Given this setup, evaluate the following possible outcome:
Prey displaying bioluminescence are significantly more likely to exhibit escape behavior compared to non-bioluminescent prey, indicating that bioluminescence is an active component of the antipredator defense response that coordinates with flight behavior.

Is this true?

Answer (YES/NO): NO